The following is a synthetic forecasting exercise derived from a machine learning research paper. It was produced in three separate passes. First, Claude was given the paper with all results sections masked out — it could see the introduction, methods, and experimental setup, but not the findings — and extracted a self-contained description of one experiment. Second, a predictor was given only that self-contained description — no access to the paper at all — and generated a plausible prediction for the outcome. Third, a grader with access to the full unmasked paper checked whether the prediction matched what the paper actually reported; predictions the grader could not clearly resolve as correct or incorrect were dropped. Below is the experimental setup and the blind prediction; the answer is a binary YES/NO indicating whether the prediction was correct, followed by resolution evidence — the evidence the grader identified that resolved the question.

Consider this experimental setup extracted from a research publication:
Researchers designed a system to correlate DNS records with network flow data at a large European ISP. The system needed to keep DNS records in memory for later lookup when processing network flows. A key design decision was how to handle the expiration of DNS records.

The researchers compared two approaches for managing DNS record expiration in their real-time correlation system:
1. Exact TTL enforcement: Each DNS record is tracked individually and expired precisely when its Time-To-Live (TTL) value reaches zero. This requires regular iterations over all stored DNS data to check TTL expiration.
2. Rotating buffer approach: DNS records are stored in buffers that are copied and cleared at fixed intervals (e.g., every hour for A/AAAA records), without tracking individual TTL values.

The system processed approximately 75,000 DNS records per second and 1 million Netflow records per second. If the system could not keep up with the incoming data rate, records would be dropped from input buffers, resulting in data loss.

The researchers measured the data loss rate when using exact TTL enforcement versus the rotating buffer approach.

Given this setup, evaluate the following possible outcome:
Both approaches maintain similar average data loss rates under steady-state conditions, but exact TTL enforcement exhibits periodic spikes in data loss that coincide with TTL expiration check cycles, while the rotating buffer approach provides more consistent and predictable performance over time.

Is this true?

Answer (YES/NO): NO